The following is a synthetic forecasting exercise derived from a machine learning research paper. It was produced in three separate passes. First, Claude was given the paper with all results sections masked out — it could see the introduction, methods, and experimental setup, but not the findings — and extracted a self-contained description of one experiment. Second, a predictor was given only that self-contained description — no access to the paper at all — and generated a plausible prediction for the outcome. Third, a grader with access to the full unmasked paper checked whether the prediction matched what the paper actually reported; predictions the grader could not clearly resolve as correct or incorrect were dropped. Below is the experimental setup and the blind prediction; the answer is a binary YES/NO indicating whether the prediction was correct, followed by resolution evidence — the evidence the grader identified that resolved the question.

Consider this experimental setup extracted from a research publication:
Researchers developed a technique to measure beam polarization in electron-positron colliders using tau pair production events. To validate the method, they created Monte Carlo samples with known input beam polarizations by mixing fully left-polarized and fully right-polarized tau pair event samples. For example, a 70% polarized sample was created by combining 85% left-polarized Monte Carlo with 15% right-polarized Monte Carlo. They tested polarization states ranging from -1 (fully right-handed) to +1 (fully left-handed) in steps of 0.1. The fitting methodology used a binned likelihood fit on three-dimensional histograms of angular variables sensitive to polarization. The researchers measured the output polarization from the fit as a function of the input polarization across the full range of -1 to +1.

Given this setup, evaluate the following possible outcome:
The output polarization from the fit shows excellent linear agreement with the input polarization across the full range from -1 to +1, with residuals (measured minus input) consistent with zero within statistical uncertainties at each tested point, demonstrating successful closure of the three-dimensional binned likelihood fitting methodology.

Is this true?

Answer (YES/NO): YES